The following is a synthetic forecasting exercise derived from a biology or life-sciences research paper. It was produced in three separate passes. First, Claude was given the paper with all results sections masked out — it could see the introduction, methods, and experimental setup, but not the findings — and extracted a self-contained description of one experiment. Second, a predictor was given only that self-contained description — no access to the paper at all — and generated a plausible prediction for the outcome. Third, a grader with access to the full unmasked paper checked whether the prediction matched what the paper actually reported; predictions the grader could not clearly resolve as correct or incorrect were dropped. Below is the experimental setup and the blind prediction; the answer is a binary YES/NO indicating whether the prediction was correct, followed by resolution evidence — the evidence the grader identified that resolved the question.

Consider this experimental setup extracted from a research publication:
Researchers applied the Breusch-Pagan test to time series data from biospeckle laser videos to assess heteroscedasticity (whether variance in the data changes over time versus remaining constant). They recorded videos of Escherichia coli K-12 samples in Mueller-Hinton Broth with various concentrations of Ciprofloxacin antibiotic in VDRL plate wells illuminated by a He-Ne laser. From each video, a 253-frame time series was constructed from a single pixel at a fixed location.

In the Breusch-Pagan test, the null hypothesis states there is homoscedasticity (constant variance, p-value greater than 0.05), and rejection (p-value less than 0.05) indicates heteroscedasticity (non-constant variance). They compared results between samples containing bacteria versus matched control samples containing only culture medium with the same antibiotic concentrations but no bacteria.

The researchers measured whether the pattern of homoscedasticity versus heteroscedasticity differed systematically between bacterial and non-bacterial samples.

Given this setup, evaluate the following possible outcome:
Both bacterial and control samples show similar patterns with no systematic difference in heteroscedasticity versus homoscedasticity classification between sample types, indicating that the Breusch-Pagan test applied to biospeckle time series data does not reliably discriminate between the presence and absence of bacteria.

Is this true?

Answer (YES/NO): NO